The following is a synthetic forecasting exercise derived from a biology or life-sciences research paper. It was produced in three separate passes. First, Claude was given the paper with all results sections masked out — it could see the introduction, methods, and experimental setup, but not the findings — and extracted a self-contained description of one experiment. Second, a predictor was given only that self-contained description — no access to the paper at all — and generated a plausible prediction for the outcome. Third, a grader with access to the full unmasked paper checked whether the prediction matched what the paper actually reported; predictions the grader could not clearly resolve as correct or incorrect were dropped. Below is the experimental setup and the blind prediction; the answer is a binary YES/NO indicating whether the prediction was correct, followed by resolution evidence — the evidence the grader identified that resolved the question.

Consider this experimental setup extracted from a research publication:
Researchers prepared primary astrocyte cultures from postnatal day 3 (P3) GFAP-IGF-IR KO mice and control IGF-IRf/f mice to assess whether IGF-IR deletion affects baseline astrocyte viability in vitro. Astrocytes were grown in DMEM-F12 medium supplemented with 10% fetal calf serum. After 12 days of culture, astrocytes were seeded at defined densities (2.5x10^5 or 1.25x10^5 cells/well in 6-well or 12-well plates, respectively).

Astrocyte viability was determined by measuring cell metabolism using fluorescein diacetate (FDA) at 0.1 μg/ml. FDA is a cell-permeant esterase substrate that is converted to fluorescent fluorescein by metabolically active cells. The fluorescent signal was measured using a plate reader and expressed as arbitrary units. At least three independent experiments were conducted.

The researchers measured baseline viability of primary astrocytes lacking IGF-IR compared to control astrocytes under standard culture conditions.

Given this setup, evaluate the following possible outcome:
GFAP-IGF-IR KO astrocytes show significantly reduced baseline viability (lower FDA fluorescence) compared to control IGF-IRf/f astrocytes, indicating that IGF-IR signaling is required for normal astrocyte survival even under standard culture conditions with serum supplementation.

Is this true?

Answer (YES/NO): YES